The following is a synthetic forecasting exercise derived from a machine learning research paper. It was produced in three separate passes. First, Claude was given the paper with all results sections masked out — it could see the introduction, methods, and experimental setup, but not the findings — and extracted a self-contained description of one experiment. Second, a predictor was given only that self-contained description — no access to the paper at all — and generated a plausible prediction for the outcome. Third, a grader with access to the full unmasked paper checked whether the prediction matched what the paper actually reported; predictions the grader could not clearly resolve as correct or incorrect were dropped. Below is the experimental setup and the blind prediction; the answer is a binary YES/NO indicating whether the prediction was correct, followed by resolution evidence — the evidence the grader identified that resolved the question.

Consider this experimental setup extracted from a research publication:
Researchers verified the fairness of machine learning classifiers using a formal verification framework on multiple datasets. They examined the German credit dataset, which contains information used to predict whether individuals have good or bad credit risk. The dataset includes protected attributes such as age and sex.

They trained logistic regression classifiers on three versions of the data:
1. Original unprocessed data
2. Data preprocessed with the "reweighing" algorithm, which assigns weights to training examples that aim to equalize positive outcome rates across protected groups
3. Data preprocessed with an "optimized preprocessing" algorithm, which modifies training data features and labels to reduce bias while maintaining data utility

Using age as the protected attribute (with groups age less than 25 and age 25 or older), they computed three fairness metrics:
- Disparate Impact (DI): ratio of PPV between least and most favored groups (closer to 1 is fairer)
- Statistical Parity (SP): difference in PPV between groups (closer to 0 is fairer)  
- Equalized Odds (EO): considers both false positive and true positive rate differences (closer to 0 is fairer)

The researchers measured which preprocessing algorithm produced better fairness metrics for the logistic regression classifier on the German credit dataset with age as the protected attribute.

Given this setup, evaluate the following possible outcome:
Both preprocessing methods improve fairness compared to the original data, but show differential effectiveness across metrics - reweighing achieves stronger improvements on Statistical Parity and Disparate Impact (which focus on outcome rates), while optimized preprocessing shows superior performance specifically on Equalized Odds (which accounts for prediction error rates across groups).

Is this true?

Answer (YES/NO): NO